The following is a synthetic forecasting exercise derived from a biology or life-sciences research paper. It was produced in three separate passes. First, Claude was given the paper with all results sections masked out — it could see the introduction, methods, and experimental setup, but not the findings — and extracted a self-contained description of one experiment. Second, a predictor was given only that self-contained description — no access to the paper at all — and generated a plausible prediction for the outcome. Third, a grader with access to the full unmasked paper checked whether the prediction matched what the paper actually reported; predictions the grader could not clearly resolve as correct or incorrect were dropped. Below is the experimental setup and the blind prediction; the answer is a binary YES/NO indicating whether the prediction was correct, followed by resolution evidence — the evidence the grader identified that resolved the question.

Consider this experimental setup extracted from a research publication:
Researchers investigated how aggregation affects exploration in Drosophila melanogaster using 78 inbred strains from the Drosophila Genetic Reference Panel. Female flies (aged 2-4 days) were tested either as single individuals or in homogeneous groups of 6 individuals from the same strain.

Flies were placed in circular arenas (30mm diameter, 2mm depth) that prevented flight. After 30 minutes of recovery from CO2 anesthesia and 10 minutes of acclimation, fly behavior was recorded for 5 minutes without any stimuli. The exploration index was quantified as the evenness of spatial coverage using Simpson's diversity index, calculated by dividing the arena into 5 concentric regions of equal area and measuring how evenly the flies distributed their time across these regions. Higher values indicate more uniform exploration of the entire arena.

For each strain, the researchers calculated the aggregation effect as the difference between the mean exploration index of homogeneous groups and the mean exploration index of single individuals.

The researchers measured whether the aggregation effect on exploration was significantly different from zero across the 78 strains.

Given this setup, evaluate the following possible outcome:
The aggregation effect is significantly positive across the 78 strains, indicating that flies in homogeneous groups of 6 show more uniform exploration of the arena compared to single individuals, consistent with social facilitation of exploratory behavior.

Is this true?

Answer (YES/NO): YES